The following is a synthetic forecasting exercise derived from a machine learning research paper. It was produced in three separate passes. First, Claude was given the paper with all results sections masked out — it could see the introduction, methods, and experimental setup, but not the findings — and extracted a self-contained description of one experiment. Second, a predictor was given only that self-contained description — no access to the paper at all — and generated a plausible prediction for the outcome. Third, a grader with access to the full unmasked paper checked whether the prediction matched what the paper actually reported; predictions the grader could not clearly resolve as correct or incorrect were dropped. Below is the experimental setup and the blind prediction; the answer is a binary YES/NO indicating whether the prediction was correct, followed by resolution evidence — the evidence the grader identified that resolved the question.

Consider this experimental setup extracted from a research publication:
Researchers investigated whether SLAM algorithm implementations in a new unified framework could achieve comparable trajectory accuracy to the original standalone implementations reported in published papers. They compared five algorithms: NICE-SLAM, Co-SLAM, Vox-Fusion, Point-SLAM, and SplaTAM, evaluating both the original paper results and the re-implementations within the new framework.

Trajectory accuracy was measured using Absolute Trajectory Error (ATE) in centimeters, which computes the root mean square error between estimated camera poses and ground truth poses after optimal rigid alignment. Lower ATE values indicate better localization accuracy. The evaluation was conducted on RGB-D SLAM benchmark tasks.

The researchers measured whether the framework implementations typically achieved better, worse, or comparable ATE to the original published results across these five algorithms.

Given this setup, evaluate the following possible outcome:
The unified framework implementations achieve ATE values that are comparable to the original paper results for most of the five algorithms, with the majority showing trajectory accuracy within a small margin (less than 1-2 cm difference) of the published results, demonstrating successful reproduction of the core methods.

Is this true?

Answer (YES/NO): YES